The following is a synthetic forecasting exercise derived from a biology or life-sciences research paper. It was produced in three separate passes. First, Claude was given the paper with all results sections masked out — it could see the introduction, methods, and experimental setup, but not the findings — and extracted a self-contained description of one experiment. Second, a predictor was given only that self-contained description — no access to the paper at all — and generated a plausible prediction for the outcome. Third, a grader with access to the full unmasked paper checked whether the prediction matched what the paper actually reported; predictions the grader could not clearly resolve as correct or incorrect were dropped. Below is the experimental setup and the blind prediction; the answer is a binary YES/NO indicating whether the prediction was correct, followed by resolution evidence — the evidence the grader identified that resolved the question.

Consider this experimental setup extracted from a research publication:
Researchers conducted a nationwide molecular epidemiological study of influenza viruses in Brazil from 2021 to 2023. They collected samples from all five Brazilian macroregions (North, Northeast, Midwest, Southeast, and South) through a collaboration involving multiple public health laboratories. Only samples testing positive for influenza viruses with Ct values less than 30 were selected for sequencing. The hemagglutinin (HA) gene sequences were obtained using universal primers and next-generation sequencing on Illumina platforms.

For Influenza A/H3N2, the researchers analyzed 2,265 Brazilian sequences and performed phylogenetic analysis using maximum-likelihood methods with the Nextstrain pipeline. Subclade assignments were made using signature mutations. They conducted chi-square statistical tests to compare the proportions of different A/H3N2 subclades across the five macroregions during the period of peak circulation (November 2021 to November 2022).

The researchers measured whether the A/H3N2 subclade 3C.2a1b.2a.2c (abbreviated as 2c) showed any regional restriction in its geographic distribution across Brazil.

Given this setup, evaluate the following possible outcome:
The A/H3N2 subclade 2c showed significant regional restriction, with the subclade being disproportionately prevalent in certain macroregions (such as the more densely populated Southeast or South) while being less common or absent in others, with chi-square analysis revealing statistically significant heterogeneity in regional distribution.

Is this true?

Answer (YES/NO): NO